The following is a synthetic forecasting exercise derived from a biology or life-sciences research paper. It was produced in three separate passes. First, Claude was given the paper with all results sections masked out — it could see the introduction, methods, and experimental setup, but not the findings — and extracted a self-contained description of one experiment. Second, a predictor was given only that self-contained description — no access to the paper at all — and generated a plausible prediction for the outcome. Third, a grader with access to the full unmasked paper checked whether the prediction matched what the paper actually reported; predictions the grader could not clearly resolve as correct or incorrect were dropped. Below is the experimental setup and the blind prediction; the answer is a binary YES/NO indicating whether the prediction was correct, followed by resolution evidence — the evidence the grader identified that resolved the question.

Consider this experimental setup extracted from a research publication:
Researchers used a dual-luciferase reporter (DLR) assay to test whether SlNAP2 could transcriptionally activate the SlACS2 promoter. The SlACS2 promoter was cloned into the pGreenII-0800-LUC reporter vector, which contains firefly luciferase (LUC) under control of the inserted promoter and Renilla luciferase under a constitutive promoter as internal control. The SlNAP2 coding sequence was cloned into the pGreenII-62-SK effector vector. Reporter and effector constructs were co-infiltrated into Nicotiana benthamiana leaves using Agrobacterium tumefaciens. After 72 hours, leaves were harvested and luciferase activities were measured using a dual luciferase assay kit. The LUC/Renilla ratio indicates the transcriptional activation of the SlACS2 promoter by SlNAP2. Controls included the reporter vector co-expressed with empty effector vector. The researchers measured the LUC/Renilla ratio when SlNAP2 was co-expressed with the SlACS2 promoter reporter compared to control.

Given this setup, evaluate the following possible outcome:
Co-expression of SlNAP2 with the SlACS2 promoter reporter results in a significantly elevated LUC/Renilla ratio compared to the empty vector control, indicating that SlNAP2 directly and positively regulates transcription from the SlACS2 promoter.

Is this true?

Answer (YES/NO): YES